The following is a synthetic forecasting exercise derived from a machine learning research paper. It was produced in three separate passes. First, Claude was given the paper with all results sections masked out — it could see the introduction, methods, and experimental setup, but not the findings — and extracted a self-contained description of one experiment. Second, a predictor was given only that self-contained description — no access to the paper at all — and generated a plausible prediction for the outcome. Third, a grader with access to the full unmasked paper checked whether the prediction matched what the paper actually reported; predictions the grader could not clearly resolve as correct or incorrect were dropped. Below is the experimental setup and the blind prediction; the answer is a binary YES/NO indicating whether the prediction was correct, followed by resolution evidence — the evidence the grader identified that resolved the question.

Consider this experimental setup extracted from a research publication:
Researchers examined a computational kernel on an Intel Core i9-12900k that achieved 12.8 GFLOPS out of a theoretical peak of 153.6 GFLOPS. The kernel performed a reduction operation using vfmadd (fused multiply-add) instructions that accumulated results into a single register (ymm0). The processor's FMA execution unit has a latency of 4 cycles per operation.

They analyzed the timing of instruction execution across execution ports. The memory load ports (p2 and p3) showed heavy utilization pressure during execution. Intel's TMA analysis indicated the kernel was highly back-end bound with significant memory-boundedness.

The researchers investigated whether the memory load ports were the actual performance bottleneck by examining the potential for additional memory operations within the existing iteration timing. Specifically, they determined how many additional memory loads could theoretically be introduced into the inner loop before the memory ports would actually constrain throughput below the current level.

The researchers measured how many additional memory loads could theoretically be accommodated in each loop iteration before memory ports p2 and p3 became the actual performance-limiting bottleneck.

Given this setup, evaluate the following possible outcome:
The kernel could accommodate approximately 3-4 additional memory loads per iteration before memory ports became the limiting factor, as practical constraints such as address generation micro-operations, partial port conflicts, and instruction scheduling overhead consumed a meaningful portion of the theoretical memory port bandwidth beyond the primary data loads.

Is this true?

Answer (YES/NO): NO